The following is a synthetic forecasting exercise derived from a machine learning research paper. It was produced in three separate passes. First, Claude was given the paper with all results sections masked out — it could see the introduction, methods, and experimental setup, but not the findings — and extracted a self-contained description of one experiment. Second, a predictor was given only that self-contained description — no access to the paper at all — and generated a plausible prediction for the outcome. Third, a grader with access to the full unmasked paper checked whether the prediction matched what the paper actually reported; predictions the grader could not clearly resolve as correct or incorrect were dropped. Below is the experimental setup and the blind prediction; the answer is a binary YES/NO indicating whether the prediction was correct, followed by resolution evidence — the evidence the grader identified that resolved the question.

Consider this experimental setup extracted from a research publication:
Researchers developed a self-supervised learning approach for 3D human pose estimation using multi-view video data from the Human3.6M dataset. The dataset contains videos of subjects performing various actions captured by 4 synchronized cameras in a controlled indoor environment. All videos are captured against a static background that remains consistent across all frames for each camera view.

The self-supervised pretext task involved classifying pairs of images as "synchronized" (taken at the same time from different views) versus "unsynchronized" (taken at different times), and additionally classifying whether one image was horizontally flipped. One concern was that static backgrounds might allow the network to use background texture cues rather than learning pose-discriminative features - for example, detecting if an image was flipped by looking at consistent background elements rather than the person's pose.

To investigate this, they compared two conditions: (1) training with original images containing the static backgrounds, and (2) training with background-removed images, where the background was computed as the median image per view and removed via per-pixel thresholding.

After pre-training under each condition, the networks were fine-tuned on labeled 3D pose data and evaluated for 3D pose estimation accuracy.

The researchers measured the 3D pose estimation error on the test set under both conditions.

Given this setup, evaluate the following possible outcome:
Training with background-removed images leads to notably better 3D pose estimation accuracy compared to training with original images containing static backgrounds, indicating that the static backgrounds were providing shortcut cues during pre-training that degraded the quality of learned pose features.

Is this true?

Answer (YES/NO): YES